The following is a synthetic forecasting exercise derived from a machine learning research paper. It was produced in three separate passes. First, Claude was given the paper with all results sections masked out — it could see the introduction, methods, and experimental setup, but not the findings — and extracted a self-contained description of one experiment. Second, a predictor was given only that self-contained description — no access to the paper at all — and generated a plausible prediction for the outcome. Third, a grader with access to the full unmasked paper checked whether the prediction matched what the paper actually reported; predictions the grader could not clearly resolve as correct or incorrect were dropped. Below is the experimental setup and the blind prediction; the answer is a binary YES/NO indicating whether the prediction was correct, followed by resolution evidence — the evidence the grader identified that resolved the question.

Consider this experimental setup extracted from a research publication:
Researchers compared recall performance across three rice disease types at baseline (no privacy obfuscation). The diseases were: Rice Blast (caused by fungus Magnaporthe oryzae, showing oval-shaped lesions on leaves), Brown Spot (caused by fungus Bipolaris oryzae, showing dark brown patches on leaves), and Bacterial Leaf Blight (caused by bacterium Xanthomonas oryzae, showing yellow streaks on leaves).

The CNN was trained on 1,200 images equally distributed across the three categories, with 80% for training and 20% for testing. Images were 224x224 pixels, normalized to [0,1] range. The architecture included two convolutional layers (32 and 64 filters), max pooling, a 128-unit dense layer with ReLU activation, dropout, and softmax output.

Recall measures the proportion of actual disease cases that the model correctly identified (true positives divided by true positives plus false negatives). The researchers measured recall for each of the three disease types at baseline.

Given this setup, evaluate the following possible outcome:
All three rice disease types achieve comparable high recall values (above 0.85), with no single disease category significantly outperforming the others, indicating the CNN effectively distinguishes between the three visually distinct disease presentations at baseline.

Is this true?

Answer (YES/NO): NO